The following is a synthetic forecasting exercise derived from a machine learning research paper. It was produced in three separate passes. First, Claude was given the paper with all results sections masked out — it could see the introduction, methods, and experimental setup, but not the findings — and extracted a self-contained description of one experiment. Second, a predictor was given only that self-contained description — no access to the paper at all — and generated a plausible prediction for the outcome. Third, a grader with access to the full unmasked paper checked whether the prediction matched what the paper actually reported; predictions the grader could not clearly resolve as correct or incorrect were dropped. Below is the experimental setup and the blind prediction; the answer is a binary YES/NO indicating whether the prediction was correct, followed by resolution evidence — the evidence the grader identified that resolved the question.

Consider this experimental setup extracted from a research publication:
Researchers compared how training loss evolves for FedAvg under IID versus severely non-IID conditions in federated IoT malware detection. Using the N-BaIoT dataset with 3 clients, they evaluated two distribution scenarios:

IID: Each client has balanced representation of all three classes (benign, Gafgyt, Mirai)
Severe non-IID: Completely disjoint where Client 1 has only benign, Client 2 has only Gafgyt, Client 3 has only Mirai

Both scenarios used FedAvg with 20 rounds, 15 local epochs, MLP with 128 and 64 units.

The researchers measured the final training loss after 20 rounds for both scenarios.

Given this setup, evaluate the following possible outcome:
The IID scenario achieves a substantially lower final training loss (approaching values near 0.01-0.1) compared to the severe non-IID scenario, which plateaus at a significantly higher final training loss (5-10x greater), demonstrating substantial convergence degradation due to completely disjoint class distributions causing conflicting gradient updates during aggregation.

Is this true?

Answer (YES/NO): NO